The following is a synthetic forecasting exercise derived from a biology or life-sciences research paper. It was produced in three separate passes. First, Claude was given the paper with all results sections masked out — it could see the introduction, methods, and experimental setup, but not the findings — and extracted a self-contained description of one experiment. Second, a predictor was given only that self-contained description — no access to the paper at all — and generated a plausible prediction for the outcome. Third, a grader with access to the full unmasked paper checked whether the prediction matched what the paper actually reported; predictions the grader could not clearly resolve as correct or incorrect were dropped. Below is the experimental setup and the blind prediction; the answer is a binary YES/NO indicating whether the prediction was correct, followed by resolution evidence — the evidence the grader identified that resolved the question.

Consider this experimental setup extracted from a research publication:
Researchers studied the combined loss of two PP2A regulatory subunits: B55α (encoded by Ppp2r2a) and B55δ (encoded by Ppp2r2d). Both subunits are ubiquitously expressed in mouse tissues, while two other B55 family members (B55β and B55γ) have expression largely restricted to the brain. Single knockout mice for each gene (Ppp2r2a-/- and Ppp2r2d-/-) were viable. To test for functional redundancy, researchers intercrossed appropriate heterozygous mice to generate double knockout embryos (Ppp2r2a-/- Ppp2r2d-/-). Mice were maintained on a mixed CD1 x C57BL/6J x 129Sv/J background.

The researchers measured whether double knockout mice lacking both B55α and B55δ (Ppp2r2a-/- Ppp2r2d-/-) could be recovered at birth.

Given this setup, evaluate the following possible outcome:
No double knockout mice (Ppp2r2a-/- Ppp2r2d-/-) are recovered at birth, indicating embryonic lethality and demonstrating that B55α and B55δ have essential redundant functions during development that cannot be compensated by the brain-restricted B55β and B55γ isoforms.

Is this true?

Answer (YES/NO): NO